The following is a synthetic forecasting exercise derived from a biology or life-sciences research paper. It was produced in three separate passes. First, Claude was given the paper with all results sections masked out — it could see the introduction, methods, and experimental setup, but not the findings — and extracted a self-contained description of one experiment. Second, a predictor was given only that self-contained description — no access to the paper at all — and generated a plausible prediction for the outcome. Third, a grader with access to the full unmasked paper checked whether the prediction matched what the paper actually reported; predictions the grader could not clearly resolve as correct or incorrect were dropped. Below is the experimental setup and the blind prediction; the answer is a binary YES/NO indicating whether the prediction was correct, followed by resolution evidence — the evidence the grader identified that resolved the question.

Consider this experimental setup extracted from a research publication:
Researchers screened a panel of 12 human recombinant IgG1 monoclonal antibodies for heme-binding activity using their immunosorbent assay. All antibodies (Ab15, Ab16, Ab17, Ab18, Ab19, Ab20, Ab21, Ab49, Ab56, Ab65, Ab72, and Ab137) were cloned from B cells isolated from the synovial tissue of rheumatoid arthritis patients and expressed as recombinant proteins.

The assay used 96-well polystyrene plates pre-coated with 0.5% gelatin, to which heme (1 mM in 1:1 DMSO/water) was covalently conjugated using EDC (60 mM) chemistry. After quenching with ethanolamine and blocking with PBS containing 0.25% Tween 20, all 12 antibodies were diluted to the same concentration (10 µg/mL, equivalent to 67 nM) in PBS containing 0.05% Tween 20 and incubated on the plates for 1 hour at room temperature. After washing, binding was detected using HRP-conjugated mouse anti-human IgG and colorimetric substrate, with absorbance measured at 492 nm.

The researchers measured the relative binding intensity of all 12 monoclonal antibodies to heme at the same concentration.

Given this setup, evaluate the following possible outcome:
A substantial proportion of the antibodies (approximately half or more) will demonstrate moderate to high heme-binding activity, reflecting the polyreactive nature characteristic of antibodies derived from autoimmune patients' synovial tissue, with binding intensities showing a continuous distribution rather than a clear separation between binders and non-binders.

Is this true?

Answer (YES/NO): NO